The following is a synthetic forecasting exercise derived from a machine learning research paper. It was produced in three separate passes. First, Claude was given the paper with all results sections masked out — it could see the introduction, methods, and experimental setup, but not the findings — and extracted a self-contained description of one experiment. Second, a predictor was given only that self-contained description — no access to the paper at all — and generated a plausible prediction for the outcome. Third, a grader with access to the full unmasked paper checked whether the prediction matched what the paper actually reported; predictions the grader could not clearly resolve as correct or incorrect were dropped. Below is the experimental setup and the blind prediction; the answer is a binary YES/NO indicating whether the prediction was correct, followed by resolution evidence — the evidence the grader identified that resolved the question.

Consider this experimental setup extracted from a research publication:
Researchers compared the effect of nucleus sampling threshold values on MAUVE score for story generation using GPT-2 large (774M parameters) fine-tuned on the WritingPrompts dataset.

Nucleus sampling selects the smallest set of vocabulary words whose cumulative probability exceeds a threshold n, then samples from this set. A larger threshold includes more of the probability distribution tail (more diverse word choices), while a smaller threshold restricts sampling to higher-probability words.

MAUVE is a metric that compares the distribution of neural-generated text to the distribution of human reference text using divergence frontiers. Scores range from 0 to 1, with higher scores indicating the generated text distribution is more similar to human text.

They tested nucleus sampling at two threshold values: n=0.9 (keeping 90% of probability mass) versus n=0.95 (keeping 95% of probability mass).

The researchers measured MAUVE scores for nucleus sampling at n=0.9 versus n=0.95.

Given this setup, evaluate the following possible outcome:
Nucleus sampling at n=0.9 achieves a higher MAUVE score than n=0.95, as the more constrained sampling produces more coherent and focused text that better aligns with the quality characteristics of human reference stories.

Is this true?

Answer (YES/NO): NO